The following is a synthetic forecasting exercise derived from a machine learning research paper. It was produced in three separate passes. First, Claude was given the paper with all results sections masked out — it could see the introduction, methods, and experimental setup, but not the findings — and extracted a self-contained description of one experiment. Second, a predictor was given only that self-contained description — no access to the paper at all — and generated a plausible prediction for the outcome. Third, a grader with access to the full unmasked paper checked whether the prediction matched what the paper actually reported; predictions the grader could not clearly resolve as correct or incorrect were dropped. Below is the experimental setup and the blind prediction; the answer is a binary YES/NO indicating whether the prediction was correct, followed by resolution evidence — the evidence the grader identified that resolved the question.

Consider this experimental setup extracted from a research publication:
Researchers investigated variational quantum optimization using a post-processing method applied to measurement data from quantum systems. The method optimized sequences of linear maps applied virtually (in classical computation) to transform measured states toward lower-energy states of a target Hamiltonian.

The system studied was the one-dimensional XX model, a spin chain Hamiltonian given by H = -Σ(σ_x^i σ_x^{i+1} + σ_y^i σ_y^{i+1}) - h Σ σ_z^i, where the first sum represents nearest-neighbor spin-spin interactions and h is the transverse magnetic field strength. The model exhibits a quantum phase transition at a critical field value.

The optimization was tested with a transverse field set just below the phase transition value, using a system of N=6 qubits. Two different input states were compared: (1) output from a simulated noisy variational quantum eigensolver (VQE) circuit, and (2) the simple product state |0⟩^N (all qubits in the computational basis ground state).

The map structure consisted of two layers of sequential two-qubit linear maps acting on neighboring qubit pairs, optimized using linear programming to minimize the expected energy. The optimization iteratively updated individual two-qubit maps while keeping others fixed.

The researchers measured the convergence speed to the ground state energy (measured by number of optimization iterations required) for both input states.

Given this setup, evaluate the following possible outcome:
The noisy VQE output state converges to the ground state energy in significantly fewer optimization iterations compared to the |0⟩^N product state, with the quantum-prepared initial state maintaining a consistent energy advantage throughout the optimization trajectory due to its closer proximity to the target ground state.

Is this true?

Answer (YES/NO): NO